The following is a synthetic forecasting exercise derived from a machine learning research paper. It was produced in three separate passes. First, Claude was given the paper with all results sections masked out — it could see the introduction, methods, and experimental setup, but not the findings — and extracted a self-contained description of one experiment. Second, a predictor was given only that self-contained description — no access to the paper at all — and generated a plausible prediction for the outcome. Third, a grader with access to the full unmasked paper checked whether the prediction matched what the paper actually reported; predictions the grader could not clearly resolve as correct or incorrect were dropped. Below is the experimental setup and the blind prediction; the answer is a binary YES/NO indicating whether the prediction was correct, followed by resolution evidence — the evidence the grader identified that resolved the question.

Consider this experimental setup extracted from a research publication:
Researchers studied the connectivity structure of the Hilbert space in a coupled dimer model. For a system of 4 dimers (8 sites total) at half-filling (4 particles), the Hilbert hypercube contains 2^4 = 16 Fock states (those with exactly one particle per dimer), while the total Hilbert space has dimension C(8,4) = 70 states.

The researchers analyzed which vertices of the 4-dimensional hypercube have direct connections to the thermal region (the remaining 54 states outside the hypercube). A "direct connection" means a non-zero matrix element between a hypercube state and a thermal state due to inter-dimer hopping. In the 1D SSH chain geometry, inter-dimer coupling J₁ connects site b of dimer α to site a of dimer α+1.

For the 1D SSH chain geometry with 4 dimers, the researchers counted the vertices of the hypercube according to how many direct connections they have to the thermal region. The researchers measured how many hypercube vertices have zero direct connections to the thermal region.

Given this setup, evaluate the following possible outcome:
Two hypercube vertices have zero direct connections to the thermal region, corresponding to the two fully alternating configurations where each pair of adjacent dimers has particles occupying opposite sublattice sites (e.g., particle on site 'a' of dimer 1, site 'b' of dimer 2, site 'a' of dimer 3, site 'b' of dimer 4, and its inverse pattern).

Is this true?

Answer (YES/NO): YES